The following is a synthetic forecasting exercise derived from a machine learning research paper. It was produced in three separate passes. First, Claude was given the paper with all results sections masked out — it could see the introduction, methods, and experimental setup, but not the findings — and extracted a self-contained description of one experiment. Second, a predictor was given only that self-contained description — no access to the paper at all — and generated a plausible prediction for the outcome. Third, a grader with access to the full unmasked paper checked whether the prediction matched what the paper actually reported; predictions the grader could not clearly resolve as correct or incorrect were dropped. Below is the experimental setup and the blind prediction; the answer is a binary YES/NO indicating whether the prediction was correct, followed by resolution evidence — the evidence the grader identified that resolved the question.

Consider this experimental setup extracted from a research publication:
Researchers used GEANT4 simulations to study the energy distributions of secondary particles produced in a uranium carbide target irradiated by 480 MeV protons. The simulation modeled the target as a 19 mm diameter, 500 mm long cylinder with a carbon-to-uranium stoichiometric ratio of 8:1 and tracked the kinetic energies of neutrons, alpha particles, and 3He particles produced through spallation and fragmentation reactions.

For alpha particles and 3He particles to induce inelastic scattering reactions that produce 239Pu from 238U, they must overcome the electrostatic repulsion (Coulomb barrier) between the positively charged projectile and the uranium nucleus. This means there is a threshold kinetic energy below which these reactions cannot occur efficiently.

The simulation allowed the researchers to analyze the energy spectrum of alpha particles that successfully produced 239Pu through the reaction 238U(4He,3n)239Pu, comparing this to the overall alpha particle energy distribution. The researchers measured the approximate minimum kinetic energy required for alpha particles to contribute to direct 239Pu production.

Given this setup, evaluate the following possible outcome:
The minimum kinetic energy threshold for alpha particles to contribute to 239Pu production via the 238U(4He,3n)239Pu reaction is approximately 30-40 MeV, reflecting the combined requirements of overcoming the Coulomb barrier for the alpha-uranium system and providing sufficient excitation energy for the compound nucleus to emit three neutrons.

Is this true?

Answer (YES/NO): NO